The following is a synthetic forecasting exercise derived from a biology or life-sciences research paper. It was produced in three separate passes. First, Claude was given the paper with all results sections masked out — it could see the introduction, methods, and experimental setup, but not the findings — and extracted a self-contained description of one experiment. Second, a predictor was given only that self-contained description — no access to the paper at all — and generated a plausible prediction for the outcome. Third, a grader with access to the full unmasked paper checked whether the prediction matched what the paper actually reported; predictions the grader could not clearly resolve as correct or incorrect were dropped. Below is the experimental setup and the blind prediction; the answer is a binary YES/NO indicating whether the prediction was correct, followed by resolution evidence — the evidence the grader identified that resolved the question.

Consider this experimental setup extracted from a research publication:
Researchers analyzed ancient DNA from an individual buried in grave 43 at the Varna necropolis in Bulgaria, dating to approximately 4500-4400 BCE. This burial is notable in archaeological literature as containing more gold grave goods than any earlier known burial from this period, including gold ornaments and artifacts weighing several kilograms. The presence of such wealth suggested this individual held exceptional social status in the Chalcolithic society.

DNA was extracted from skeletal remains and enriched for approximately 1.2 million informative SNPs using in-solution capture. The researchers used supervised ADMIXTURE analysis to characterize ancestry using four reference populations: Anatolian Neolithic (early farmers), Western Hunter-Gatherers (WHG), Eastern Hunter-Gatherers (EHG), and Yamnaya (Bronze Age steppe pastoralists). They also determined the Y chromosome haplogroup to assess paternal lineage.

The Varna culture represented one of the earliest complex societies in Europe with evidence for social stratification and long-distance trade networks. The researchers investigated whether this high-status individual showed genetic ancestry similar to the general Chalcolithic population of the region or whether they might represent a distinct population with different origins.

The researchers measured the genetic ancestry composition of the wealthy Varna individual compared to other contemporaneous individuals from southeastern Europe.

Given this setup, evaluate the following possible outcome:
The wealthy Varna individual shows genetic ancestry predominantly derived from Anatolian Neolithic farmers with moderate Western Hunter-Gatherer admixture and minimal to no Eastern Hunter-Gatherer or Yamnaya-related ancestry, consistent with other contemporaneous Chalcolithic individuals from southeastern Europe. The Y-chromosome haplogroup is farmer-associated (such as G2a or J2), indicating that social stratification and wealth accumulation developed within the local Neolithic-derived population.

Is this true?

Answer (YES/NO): NO